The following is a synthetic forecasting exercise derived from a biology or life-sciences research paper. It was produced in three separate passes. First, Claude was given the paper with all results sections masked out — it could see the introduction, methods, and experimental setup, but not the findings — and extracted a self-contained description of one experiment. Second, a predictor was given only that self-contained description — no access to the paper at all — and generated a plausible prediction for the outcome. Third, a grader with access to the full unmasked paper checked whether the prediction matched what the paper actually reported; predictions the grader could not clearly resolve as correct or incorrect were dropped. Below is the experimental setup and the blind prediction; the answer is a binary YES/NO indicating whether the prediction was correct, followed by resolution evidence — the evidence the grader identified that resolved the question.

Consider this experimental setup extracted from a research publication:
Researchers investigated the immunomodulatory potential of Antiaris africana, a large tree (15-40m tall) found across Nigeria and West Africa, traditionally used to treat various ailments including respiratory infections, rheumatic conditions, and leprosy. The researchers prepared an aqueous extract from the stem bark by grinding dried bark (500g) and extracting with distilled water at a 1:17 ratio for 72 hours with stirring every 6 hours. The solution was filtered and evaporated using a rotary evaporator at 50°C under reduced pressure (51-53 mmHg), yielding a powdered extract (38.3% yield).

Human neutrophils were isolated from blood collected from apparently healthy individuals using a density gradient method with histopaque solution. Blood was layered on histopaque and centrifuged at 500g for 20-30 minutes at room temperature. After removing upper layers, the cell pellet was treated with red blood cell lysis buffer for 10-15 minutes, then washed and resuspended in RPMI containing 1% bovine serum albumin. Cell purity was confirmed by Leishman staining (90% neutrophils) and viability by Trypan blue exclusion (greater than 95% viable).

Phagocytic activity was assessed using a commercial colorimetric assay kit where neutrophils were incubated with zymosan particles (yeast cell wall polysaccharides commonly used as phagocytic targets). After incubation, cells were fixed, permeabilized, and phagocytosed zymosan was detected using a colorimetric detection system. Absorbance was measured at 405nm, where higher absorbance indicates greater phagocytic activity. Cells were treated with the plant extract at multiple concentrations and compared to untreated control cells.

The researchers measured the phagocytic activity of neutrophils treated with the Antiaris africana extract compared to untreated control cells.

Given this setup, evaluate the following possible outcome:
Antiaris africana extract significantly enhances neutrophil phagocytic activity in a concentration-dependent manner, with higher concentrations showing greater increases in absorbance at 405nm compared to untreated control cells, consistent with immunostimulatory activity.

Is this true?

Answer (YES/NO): YES